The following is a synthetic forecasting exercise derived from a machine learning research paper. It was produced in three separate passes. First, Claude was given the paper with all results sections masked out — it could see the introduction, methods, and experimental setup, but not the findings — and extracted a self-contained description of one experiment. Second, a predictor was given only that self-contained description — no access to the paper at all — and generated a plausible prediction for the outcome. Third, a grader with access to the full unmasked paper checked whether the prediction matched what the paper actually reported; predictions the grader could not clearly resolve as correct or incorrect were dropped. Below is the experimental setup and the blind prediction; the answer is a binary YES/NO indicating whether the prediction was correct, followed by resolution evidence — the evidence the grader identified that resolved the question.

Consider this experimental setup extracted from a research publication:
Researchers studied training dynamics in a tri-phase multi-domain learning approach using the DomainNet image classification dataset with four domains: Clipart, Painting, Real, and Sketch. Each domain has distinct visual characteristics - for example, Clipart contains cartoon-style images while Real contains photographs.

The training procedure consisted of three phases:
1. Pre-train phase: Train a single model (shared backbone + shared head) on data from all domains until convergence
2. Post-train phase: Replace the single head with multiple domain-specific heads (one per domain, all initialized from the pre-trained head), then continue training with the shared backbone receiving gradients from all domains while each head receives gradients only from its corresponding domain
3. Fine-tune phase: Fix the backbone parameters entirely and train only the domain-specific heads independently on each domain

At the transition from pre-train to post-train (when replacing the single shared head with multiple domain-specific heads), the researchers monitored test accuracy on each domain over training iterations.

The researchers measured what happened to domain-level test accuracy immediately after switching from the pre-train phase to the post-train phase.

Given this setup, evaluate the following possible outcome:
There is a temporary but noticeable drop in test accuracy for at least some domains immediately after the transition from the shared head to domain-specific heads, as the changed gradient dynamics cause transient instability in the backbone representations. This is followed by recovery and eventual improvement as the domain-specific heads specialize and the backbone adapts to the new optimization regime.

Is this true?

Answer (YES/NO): YES